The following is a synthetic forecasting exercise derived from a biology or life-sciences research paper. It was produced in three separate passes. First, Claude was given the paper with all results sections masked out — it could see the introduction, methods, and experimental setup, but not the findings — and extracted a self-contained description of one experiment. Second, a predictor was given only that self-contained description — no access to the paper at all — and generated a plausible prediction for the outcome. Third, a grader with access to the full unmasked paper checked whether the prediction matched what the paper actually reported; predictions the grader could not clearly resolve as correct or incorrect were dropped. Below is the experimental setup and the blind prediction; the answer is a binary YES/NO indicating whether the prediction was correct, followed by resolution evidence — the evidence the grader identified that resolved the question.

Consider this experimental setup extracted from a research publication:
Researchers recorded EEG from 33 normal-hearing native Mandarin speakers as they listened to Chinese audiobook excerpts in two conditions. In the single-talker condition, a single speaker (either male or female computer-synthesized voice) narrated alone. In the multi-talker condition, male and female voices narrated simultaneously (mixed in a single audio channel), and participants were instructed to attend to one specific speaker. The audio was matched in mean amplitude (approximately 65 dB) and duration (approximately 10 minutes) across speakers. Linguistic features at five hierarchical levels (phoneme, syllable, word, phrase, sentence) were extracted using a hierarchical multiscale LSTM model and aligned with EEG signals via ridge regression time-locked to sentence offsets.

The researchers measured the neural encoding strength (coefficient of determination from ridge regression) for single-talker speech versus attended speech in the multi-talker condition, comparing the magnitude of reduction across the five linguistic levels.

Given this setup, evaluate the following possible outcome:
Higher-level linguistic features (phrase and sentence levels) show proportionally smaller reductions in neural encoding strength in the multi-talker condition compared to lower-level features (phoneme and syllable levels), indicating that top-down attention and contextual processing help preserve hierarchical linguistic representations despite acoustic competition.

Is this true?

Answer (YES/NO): NO